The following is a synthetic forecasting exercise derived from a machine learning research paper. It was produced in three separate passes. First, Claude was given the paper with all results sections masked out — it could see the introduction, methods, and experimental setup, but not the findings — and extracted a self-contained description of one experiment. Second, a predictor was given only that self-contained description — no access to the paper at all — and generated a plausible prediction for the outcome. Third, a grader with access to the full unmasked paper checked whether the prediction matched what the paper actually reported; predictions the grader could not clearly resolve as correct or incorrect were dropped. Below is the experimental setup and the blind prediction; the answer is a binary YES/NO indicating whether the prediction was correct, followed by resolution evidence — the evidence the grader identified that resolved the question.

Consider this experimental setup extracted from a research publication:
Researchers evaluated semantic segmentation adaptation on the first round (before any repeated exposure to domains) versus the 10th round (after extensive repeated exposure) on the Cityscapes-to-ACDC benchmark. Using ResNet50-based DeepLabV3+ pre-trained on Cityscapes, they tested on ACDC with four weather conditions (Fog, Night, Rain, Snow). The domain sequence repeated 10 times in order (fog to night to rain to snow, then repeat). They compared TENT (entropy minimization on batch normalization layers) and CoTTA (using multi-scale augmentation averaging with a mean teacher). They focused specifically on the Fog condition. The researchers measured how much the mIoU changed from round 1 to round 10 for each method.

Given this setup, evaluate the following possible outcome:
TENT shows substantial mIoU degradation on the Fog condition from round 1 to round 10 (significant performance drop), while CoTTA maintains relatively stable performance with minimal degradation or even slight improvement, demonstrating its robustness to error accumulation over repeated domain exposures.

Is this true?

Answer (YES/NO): YES